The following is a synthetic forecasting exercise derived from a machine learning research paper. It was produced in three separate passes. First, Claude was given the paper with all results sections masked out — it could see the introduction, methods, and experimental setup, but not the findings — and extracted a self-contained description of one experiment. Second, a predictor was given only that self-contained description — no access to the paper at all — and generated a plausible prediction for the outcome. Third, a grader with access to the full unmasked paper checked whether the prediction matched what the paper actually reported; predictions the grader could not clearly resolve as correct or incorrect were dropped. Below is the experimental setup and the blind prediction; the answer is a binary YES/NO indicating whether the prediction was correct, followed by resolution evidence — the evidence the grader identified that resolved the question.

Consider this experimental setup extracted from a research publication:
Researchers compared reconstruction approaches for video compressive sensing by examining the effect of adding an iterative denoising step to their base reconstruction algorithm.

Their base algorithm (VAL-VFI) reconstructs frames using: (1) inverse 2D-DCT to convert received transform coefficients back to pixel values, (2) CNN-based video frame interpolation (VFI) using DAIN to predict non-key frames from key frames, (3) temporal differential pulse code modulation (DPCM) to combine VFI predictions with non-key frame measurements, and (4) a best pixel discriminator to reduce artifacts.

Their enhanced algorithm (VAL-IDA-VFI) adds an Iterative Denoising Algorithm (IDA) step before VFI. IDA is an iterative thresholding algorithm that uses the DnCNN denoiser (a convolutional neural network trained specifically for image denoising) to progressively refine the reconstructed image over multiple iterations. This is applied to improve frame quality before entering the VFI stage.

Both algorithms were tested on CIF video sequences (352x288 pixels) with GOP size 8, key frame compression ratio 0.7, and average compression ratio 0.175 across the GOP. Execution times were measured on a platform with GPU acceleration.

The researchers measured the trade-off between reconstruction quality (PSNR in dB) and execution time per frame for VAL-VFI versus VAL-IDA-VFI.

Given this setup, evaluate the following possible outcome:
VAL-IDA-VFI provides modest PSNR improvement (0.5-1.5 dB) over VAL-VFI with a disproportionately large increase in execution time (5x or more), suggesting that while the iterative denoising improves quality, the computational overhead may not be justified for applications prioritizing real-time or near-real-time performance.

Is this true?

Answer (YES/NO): YES